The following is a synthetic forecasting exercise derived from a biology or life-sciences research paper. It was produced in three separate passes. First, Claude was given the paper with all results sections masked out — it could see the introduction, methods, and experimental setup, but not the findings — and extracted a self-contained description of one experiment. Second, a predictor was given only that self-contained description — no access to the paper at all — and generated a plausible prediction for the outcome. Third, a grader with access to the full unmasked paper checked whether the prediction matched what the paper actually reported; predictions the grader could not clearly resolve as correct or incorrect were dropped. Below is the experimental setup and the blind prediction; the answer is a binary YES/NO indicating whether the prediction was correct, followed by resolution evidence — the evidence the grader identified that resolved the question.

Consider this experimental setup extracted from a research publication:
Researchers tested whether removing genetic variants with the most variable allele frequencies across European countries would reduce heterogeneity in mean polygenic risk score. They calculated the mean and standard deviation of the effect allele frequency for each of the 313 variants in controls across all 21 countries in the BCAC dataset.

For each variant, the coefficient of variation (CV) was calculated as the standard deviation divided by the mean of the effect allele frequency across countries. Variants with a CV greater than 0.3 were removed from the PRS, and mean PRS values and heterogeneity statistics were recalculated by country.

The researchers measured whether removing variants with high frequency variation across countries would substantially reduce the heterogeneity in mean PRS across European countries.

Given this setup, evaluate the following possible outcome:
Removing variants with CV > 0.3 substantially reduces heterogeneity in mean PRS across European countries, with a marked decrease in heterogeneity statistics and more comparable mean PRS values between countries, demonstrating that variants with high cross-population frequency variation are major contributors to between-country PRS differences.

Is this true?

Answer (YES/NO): NO